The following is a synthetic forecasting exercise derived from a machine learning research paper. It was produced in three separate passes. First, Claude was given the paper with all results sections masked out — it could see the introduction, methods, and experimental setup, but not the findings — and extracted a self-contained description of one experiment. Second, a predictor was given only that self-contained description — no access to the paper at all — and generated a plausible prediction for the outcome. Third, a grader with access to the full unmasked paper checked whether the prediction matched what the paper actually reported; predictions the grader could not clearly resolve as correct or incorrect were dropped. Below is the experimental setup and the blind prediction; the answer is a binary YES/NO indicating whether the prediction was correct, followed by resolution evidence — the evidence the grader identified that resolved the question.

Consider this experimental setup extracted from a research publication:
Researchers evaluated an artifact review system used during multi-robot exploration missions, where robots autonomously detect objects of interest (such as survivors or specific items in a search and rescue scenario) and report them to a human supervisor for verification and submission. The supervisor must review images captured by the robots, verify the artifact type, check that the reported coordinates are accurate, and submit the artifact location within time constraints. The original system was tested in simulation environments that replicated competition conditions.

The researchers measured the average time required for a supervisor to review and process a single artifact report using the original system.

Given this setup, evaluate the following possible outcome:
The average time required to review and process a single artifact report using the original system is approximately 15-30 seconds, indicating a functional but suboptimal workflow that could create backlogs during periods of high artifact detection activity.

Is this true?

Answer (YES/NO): NO